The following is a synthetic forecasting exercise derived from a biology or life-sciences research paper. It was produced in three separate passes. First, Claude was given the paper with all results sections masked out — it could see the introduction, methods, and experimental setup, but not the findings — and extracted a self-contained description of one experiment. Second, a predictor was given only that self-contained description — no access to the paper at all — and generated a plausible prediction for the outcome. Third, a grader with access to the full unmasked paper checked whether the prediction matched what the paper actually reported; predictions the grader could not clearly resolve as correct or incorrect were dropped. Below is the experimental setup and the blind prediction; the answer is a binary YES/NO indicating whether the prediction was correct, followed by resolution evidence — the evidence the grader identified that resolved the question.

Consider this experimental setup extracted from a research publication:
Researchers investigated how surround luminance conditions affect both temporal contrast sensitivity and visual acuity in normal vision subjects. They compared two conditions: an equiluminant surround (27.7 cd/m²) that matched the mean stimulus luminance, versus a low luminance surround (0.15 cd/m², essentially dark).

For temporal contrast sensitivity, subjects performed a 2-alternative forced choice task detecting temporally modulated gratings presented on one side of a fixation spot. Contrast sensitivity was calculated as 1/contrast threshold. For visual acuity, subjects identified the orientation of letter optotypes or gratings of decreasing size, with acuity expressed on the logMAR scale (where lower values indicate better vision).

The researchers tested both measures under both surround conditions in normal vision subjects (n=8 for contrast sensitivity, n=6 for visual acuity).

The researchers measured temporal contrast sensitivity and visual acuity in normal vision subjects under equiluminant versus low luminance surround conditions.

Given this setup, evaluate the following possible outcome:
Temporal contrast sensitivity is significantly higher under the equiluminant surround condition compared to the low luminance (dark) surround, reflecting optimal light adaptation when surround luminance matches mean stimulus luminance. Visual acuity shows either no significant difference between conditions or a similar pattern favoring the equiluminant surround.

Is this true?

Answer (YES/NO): YES